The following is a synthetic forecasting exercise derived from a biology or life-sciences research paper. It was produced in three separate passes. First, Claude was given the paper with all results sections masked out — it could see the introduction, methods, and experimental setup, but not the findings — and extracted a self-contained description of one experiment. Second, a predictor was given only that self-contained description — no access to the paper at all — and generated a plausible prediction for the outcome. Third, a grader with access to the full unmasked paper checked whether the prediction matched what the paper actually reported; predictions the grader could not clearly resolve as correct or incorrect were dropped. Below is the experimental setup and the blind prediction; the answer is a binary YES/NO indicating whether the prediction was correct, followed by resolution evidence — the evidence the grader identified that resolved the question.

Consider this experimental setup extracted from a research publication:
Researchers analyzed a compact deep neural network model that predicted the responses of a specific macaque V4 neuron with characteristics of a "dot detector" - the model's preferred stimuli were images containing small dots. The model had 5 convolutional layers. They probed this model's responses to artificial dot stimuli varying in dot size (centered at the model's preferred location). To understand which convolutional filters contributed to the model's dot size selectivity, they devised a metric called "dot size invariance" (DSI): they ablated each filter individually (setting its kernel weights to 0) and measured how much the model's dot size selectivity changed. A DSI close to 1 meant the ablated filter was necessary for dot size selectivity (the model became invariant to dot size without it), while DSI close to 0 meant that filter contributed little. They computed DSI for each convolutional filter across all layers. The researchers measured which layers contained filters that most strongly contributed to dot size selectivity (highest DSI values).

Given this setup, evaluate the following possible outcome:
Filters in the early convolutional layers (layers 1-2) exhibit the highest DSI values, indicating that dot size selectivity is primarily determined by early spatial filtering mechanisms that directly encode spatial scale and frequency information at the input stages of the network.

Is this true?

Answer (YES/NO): NO